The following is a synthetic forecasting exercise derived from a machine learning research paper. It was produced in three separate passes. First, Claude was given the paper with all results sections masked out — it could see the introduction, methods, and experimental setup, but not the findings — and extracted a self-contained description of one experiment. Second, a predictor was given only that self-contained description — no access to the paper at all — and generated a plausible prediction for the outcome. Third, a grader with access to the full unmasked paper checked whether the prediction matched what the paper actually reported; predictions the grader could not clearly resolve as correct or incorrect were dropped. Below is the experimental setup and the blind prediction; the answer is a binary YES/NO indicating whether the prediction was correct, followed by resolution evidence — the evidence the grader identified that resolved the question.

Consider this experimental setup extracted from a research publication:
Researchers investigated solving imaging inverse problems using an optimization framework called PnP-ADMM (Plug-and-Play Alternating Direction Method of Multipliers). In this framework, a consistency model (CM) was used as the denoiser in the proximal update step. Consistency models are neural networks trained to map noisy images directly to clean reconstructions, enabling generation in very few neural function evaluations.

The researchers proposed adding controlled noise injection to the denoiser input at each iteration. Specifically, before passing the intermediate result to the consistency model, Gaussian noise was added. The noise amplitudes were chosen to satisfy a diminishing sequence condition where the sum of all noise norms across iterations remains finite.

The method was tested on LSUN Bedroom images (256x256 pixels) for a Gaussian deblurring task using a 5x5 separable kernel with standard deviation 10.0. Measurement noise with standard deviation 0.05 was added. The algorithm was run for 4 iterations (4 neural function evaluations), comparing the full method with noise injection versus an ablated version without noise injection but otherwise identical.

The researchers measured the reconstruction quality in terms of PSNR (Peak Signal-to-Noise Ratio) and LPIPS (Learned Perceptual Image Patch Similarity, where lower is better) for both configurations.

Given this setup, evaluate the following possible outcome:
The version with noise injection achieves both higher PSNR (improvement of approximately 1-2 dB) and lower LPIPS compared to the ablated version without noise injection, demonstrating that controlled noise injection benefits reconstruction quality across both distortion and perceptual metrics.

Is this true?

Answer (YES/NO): NO